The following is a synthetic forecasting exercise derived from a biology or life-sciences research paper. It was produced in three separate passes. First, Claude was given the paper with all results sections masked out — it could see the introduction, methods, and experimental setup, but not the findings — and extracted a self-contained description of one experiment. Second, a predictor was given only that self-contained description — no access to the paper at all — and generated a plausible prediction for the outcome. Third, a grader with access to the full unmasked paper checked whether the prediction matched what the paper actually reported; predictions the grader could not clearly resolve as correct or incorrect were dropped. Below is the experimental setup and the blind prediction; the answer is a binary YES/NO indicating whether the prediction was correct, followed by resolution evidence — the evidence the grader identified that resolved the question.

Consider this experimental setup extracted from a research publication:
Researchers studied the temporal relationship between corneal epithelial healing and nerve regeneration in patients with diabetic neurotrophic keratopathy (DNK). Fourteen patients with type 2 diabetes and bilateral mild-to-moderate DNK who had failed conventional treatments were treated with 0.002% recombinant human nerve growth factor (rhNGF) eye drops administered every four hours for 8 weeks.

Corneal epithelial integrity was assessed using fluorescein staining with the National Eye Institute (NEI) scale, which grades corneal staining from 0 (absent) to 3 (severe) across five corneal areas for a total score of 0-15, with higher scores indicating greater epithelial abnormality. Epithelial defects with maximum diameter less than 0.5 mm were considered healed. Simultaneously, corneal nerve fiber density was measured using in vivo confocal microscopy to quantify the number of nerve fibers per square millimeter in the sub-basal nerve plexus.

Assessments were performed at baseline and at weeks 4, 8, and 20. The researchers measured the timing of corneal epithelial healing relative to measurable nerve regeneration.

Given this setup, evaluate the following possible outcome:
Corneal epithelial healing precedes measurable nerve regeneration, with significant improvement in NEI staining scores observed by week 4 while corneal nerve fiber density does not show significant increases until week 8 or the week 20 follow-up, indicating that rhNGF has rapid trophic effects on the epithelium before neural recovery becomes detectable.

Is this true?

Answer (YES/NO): NO